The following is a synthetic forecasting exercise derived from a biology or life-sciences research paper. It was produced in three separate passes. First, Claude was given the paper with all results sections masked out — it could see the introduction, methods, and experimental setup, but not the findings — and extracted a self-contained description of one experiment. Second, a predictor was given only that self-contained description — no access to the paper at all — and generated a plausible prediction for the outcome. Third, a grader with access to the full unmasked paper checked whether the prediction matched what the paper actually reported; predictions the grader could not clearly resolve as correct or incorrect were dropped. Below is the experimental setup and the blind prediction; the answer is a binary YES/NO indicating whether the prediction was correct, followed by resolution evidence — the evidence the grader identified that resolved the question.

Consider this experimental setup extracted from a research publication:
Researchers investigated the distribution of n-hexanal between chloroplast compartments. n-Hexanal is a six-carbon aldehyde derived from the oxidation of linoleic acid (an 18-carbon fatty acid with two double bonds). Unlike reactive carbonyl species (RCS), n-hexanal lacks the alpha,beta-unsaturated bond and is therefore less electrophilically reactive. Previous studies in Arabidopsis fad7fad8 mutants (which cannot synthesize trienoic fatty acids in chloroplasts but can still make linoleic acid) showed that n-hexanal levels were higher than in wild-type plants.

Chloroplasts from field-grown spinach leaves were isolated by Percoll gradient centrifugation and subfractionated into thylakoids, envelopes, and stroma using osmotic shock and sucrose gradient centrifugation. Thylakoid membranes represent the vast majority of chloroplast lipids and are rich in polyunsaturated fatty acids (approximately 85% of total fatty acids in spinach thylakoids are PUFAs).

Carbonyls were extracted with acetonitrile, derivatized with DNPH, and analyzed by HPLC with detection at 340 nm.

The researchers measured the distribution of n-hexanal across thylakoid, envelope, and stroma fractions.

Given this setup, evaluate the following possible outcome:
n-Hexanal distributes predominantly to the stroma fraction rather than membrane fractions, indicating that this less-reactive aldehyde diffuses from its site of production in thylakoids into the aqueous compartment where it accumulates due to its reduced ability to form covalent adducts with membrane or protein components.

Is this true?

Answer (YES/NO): NO